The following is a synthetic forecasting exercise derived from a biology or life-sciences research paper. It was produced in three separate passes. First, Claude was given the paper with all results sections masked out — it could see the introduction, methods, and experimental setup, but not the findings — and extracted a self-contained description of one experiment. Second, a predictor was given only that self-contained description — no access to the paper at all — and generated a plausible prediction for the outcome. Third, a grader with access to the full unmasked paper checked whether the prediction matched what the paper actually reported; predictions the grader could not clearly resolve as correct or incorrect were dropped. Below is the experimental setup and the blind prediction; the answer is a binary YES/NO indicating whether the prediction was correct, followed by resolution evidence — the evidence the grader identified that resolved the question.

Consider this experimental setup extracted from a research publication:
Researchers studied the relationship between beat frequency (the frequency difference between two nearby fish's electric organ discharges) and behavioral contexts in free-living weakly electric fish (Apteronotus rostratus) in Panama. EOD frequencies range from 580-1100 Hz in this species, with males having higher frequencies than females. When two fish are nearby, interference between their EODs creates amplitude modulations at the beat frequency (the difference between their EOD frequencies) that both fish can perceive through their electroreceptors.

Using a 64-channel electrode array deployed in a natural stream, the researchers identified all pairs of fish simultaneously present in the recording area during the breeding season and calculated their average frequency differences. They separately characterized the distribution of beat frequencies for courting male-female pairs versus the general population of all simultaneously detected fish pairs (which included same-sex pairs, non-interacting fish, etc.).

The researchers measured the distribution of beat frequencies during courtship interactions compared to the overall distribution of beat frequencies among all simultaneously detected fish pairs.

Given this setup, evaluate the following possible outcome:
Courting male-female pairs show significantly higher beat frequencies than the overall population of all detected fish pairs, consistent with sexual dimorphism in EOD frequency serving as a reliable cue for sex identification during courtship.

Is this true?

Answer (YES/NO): YES